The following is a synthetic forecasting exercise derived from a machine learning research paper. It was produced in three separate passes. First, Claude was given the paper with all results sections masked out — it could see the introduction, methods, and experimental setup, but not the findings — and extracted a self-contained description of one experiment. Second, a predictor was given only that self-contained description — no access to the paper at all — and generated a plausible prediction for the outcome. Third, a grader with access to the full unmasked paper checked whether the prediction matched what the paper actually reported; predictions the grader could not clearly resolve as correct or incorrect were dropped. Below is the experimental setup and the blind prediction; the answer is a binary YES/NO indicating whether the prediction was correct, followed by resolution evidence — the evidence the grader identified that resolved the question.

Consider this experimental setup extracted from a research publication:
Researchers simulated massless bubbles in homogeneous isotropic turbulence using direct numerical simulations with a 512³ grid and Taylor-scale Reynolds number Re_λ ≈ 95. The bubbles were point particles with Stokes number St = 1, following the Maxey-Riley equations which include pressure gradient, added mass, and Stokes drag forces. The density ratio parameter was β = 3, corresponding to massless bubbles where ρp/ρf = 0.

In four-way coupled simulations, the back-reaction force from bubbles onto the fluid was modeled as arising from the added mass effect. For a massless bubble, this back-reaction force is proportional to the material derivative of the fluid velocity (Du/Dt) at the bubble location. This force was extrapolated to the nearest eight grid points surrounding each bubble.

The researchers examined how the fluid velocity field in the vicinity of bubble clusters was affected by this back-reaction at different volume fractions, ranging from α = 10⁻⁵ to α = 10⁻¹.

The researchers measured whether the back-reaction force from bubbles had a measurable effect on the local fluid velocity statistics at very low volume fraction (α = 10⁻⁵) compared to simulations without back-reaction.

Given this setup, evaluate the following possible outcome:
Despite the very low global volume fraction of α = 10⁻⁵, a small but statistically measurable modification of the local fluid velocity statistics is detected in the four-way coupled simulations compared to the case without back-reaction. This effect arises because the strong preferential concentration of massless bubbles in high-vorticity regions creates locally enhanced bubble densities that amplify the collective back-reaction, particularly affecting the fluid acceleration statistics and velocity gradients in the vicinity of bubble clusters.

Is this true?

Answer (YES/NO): NO